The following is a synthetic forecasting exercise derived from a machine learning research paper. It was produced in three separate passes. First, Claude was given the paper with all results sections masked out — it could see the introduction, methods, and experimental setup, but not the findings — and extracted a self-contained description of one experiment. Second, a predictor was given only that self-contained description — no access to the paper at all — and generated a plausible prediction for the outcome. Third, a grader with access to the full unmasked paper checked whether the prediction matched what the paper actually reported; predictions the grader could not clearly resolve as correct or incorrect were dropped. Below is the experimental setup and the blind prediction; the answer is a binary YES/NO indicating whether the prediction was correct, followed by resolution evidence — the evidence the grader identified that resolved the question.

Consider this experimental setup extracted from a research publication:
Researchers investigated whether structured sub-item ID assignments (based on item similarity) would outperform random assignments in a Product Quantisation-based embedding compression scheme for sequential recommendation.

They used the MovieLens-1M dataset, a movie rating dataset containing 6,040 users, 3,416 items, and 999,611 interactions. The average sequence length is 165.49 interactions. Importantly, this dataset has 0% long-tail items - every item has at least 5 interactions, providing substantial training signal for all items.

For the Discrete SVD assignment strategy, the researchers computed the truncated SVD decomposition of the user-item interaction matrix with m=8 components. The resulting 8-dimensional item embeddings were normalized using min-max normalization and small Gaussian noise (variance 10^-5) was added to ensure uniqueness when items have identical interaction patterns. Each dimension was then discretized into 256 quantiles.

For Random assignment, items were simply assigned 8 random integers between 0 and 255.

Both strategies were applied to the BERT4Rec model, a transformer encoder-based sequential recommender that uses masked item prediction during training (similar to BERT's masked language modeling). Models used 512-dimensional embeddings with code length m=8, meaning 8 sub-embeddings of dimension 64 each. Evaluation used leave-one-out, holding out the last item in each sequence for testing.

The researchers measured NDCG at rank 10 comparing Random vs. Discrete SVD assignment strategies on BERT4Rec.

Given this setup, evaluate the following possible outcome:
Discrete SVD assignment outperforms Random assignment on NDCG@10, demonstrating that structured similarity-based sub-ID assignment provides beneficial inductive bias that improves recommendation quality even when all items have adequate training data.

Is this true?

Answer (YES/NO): NO